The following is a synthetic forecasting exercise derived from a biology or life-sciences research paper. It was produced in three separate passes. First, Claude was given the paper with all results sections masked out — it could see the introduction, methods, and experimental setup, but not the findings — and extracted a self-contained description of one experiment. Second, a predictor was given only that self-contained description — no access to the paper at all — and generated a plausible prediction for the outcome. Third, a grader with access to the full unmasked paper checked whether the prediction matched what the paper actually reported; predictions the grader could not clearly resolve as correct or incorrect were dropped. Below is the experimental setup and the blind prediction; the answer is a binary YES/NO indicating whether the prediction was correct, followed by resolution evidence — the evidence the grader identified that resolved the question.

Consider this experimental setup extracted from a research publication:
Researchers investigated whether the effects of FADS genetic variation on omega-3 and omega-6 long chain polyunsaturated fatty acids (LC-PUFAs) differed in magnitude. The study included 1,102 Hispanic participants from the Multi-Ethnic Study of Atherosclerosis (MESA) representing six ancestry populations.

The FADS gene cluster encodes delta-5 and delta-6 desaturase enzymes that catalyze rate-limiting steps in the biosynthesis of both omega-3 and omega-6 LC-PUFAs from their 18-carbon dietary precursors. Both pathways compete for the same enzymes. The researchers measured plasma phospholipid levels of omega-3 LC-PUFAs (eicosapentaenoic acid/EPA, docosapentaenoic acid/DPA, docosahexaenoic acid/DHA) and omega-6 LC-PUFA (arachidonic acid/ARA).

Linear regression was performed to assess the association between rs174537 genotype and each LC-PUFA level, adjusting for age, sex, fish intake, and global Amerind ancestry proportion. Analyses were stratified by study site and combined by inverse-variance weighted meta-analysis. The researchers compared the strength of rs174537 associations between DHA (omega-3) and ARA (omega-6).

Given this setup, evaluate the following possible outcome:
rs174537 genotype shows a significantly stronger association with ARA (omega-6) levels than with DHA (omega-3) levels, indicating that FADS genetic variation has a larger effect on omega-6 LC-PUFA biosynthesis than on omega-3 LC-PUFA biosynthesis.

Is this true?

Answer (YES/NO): NO